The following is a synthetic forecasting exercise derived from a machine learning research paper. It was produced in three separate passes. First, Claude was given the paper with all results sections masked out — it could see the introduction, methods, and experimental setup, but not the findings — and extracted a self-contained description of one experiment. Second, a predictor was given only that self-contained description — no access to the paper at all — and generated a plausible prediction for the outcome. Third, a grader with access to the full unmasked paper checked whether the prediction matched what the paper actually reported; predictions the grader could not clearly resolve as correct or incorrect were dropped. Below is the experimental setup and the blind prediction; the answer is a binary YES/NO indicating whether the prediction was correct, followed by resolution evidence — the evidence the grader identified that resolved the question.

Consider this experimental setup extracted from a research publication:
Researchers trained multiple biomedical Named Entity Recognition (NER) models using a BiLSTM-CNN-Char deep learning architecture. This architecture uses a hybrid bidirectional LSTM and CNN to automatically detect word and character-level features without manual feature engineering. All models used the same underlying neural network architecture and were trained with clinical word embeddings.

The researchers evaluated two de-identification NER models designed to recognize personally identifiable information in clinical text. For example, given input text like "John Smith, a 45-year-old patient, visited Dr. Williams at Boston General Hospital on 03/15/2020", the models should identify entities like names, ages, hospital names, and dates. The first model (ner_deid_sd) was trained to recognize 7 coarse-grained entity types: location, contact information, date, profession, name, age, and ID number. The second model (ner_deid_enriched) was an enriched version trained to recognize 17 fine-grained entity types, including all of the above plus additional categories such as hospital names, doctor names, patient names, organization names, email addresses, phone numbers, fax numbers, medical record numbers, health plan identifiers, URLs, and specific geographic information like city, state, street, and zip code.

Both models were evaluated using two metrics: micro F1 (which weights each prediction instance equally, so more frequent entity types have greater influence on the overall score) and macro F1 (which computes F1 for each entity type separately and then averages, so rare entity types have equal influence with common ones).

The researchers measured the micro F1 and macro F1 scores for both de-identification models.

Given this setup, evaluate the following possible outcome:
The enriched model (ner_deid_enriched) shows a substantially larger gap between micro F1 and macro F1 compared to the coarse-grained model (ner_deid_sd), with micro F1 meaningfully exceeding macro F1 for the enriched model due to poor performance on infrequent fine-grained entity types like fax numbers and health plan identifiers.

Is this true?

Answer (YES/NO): NO